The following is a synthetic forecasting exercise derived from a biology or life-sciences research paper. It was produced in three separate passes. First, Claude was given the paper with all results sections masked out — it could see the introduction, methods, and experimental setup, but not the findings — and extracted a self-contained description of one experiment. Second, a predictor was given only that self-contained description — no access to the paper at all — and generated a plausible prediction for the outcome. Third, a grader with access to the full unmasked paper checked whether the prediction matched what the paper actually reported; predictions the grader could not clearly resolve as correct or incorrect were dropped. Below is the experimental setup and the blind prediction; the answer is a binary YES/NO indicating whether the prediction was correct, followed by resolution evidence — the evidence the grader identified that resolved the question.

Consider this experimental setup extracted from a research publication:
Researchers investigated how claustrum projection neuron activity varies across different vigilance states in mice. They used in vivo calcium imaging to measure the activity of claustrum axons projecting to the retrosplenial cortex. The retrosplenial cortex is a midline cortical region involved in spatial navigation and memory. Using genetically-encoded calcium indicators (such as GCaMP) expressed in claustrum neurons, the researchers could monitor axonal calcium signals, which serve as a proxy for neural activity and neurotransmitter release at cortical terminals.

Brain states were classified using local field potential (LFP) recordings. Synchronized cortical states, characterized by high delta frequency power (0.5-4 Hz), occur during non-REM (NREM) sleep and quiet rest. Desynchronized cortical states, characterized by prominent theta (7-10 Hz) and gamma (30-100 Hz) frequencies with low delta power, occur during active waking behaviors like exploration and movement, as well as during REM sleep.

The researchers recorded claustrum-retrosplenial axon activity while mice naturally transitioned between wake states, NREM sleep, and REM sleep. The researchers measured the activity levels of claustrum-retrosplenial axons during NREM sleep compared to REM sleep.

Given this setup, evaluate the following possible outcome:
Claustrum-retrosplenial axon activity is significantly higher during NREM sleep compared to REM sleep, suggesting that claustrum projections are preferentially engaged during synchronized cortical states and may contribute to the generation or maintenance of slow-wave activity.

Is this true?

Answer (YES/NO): YES